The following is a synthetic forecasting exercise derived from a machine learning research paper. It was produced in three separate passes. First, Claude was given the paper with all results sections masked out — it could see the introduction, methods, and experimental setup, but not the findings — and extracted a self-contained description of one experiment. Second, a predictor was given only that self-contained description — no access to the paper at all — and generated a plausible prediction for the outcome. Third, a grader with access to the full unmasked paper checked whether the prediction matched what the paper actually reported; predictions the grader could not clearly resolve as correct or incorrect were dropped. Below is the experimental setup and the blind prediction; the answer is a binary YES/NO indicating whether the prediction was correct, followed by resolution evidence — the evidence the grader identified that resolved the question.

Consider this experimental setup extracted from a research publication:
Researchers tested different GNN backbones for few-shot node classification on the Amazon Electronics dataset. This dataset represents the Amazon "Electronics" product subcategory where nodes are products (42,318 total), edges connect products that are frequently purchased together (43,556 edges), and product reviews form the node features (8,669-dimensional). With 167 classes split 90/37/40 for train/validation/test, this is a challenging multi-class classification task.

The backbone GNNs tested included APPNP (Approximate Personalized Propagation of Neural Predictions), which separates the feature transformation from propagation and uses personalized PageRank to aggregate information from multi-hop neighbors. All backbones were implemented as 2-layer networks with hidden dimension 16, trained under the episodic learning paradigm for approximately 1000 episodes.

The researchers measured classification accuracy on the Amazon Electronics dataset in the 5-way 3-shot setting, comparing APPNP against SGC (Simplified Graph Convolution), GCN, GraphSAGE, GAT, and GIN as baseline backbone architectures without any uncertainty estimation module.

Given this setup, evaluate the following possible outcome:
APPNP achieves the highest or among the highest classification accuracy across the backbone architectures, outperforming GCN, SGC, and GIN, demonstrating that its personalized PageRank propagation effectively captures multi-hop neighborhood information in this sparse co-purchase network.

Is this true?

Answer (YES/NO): YES